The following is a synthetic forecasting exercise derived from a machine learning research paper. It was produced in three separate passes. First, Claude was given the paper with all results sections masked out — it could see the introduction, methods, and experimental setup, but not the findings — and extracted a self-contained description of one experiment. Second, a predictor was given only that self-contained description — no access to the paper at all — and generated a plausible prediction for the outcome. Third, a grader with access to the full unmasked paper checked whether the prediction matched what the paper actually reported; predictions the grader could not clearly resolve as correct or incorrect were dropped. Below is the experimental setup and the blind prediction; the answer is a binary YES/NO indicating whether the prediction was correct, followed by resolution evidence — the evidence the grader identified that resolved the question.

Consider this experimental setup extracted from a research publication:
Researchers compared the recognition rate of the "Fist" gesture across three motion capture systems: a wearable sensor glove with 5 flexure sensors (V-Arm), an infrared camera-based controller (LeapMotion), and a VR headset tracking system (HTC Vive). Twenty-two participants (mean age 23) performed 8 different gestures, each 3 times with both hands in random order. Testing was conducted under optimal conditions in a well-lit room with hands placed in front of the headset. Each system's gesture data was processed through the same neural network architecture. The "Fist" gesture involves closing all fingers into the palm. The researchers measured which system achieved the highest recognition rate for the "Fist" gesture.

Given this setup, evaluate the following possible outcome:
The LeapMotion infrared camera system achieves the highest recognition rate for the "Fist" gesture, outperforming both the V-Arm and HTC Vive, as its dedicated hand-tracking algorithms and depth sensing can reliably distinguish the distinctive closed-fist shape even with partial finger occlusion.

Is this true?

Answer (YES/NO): YES